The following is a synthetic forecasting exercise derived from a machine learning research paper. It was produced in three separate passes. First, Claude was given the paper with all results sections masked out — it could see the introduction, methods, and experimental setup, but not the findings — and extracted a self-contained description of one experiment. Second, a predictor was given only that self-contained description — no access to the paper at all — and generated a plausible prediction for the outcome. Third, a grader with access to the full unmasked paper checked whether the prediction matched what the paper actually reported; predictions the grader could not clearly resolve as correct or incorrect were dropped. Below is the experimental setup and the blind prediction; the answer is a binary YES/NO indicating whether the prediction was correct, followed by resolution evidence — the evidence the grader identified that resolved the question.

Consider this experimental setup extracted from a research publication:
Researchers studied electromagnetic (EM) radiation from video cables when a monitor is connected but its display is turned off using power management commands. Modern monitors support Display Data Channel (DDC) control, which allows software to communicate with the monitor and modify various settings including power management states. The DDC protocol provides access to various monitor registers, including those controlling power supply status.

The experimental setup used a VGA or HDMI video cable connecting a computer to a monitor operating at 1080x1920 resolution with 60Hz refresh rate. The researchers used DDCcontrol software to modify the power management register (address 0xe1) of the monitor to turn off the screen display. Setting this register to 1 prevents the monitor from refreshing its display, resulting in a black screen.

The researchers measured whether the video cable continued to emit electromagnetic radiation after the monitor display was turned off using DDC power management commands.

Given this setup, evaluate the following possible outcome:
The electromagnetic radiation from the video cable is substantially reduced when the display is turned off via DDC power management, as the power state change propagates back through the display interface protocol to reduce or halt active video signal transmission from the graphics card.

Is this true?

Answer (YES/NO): NO